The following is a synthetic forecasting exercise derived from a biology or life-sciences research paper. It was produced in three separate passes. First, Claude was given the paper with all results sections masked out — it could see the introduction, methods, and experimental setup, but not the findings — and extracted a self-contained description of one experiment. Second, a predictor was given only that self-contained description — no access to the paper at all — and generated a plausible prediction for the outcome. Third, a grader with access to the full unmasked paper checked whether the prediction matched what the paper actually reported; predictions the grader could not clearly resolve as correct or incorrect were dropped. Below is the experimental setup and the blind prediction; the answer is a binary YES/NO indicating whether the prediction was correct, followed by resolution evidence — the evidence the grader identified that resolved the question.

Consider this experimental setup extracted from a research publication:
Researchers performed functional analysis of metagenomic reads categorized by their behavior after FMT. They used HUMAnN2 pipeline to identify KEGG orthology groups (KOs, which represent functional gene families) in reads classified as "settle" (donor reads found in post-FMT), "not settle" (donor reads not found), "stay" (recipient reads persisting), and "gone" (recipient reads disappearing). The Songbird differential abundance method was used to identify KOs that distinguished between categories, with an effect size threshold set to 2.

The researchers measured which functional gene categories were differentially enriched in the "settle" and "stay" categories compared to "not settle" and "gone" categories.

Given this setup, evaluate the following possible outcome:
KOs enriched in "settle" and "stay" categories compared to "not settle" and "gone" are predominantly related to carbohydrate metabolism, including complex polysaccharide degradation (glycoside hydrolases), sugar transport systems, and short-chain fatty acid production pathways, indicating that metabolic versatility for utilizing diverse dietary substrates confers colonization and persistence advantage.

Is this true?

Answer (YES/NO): NO